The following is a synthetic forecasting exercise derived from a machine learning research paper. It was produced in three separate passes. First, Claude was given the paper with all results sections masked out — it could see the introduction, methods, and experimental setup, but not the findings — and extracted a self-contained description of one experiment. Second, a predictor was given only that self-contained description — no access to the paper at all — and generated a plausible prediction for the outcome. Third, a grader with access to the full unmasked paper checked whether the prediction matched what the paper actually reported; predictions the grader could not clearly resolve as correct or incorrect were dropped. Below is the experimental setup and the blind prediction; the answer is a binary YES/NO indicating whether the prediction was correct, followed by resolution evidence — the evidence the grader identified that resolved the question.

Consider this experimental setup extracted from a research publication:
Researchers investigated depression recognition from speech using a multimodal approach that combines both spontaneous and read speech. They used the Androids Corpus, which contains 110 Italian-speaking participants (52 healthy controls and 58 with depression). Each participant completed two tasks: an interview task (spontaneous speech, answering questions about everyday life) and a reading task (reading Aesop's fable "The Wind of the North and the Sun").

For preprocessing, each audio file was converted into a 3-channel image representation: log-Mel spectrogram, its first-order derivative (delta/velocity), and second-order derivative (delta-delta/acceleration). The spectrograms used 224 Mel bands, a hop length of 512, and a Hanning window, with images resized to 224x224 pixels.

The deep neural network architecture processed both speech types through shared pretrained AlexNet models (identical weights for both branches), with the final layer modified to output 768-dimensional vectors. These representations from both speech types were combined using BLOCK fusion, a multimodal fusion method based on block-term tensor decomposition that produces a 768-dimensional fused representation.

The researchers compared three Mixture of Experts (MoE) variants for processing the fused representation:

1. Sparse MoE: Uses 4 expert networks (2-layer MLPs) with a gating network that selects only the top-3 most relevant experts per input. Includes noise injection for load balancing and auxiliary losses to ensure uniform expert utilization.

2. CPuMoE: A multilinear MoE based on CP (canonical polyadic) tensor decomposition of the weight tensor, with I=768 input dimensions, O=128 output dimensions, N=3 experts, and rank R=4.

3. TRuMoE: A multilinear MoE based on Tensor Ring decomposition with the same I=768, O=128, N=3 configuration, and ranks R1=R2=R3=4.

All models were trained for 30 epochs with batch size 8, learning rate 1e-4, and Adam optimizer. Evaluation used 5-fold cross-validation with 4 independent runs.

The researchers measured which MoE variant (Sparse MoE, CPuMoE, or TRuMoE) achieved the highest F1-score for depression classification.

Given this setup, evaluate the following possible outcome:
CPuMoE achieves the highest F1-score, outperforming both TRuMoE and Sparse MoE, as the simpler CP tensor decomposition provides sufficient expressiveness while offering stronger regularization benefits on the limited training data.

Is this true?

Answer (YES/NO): NO